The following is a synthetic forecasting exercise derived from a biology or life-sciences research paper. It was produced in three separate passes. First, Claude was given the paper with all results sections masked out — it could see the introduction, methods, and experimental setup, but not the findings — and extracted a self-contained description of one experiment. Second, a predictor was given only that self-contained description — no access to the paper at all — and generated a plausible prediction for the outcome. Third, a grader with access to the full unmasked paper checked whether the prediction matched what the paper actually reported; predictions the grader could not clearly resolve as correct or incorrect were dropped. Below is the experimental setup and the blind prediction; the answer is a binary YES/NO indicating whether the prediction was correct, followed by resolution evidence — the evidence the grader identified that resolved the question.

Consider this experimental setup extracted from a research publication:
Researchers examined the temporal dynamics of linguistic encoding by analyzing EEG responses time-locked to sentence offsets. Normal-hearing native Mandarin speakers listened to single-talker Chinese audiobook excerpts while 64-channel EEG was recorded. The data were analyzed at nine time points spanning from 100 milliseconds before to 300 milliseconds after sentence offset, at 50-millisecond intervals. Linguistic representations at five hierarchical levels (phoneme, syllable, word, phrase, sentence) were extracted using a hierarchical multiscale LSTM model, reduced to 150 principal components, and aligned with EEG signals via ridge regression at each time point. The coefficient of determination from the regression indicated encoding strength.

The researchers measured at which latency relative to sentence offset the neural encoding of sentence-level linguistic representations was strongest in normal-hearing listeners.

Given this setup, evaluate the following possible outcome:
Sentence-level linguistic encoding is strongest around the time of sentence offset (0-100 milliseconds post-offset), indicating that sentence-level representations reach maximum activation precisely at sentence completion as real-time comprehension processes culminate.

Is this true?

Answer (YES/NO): NO